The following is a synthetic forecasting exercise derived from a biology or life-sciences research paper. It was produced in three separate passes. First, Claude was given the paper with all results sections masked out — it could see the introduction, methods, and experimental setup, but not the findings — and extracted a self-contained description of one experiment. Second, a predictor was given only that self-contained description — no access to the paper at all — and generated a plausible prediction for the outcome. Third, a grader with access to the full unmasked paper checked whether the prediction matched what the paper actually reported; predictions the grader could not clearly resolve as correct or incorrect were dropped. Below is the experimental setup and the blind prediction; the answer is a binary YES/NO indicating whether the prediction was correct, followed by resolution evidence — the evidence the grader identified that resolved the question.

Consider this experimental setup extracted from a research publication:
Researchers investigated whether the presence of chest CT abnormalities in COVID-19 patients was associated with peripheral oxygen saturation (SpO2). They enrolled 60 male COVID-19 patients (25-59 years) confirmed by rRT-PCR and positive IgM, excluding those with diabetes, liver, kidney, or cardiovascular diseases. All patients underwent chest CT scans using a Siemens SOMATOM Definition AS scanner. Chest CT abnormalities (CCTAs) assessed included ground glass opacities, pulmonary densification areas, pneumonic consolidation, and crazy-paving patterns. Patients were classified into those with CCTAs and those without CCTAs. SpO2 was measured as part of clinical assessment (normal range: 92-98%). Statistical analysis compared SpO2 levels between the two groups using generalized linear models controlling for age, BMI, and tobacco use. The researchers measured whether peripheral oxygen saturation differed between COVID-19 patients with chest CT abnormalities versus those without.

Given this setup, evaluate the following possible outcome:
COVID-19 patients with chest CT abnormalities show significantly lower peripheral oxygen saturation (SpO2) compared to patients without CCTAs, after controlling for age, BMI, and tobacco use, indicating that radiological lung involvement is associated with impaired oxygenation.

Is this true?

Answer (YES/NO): YES